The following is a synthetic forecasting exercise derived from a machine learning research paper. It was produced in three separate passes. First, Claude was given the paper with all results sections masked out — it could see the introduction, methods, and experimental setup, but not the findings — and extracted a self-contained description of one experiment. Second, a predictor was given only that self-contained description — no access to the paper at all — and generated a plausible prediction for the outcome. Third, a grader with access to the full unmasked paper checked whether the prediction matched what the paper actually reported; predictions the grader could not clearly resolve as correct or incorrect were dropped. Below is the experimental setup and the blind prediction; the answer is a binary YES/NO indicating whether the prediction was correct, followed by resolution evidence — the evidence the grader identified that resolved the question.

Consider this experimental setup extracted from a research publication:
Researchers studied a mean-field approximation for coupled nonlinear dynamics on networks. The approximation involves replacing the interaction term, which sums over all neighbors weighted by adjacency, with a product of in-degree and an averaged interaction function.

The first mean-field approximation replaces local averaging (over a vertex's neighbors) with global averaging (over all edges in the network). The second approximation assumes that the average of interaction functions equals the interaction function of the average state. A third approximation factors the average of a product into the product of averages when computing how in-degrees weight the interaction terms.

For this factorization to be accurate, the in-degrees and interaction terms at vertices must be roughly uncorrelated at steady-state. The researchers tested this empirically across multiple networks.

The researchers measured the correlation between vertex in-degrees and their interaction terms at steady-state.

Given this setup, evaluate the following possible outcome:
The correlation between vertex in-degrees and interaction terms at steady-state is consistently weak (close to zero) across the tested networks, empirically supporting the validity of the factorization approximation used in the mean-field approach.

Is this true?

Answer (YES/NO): YES